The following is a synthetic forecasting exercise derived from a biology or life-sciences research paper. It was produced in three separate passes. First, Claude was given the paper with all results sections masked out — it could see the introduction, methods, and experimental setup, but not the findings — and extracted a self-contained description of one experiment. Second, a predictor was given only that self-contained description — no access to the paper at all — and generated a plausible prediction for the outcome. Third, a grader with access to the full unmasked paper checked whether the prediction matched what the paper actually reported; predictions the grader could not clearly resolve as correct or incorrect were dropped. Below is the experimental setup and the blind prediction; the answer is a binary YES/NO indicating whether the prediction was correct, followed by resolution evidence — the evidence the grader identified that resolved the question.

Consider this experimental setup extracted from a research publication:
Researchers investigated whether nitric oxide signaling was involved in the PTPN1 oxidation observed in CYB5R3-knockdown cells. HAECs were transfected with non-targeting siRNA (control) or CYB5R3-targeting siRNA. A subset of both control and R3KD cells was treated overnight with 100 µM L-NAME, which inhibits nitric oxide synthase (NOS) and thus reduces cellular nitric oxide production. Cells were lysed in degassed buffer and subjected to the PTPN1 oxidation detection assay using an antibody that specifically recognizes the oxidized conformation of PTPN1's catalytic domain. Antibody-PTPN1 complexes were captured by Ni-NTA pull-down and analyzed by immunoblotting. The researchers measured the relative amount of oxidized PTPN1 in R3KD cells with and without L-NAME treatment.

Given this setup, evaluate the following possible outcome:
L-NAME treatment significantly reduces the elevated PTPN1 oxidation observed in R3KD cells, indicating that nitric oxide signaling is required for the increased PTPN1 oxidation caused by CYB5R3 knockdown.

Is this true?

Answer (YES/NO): YES